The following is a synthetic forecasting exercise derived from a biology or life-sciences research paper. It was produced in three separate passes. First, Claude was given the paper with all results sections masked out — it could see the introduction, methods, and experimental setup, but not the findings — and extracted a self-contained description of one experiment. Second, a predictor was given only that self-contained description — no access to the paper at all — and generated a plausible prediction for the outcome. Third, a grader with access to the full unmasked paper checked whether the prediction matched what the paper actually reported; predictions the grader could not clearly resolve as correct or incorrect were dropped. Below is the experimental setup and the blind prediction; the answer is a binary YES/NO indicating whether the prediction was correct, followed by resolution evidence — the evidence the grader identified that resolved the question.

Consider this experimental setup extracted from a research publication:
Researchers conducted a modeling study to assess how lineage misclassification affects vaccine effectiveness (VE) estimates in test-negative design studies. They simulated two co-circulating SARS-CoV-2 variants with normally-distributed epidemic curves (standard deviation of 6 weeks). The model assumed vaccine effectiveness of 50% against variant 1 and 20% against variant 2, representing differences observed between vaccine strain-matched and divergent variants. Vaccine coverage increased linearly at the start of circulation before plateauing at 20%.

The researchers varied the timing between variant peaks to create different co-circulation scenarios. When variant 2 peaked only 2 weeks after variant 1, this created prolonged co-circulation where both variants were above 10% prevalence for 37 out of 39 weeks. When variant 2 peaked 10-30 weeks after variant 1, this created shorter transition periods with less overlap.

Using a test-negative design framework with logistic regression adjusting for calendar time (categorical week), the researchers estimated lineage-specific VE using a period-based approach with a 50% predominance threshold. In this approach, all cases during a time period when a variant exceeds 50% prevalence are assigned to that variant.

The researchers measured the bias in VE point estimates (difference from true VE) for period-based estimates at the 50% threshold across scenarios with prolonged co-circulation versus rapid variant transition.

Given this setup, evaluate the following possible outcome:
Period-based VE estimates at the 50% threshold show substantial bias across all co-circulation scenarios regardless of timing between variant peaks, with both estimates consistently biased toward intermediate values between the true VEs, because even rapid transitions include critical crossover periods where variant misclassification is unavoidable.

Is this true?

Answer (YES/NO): NO